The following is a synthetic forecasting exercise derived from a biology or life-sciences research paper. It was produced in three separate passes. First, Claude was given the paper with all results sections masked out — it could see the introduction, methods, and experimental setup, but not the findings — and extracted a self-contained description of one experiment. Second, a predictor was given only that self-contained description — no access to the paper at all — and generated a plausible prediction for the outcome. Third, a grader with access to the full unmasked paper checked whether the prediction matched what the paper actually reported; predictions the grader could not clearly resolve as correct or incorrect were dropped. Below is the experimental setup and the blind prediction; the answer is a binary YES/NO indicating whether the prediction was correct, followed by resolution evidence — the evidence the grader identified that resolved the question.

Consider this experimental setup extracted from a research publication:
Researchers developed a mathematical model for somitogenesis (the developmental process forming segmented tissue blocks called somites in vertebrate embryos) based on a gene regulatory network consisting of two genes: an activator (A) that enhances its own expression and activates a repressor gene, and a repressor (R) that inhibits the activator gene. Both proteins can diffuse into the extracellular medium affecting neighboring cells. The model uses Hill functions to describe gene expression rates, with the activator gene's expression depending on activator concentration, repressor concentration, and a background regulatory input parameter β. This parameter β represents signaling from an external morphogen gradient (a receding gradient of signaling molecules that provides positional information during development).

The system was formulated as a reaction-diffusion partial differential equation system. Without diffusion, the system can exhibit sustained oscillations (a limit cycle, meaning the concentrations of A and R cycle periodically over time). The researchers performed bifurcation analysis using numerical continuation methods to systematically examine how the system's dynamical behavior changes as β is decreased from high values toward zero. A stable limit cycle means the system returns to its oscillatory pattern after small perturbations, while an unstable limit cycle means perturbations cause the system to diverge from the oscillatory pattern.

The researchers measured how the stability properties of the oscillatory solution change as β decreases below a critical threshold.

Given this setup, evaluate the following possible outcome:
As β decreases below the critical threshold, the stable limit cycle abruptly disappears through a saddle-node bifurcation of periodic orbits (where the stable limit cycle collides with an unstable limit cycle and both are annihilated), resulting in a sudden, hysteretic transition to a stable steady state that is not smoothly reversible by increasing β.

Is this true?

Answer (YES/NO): NO